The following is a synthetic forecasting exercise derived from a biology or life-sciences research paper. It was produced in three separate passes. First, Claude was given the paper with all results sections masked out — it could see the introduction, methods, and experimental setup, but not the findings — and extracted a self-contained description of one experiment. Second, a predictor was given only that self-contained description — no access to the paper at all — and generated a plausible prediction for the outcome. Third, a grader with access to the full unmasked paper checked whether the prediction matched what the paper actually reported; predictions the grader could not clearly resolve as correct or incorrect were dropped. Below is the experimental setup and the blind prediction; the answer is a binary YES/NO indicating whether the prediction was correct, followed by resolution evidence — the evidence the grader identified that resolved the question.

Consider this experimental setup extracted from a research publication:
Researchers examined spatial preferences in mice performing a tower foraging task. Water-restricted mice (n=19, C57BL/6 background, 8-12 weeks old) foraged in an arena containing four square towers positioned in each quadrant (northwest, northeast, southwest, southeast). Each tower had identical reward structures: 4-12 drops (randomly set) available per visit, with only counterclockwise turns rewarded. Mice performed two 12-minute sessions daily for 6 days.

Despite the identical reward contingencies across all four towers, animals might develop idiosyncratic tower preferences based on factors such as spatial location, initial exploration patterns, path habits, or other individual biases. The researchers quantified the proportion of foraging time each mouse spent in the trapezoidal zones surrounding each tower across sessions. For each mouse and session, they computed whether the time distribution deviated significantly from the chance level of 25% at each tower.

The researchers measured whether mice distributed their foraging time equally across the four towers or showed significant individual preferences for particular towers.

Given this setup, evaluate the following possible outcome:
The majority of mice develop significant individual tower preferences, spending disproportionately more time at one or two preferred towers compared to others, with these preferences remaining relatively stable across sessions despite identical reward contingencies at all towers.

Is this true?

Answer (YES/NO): NO